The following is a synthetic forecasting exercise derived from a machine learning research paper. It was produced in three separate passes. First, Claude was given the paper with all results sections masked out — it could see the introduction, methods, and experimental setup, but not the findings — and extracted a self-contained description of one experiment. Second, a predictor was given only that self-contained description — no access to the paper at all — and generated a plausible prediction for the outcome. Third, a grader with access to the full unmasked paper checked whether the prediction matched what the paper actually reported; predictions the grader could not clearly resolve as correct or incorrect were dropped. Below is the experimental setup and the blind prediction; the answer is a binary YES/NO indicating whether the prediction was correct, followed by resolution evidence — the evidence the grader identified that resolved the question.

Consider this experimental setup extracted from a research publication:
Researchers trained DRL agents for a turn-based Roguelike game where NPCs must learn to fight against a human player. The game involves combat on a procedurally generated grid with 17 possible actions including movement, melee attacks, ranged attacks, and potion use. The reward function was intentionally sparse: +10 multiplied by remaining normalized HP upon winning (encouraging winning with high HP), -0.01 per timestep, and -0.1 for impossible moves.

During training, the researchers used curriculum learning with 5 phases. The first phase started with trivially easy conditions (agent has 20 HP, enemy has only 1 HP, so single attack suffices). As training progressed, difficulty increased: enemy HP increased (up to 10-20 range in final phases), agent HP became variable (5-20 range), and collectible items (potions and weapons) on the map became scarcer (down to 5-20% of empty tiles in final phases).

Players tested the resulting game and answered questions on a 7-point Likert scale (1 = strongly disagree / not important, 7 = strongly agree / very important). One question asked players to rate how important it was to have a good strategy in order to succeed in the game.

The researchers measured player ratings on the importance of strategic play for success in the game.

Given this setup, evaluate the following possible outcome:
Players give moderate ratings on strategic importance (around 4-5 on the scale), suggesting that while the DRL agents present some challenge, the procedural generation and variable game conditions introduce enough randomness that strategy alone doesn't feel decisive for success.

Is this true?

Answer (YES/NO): NO